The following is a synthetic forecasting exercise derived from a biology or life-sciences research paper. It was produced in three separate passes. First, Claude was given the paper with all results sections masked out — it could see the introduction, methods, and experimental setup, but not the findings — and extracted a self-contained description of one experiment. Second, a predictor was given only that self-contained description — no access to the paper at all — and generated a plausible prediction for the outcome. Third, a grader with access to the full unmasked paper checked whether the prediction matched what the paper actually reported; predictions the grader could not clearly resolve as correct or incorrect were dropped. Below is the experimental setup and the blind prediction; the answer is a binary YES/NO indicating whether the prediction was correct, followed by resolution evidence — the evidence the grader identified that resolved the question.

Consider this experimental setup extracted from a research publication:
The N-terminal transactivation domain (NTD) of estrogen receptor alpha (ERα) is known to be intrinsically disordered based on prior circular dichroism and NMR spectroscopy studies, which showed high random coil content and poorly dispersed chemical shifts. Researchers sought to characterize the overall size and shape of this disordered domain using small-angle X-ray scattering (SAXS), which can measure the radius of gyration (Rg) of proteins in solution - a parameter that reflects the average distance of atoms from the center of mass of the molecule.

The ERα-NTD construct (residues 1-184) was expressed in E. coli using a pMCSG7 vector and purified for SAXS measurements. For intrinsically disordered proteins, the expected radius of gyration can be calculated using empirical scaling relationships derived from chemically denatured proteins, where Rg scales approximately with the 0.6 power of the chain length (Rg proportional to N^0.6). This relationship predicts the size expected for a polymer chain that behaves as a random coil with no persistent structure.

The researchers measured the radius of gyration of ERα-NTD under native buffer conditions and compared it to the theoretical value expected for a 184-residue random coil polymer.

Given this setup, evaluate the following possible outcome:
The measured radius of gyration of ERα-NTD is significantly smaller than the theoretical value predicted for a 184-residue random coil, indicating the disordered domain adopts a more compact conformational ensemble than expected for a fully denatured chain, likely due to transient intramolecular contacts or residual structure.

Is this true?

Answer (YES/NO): YES